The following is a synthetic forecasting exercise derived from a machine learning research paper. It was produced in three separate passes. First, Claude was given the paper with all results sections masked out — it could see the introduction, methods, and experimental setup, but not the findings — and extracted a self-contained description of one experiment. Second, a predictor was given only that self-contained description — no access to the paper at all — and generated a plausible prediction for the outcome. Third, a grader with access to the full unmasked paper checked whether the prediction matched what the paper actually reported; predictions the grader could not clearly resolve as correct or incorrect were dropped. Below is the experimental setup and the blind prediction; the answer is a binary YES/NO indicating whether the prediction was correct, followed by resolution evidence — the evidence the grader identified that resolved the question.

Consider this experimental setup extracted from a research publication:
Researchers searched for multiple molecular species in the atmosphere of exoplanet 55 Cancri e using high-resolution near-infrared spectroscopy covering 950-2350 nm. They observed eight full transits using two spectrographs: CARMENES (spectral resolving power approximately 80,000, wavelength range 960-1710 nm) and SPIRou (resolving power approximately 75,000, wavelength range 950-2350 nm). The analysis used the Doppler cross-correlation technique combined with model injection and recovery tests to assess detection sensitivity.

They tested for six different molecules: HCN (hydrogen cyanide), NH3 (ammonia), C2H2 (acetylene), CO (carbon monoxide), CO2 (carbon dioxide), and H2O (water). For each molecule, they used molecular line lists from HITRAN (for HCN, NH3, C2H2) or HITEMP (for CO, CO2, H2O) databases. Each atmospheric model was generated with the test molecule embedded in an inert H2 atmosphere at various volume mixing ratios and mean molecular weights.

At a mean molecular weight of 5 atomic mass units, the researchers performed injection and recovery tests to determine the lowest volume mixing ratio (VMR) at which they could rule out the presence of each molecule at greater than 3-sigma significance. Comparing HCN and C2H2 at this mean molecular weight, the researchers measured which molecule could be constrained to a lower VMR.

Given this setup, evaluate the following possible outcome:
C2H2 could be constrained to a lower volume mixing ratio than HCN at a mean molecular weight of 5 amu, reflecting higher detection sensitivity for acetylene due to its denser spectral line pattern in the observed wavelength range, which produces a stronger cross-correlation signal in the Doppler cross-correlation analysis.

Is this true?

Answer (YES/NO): NO